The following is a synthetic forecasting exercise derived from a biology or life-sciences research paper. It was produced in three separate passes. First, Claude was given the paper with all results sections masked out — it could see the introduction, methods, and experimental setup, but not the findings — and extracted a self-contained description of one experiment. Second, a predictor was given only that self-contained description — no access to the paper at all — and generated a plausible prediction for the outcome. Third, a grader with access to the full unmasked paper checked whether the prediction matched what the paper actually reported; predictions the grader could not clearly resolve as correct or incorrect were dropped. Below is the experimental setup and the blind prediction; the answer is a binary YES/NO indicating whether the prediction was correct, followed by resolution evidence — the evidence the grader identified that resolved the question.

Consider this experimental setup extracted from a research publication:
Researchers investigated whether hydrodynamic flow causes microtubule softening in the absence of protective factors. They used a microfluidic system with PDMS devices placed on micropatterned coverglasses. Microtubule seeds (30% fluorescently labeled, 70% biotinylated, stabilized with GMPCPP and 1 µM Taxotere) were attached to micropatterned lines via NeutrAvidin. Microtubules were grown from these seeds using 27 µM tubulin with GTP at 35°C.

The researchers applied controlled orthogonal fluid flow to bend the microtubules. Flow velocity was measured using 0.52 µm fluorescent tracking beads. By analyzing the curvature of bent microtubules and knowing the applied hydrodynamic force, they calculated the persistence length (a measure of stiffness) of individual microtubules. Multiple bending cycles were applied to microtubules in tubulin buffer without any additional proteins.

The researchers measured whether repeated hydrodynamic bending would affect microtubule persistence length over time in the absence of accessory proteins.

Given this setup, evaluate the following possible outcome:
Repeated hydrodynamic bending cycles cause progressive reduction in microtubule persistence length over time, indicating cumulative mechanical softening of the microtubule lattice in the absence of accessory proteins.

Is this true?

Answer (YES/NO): YES